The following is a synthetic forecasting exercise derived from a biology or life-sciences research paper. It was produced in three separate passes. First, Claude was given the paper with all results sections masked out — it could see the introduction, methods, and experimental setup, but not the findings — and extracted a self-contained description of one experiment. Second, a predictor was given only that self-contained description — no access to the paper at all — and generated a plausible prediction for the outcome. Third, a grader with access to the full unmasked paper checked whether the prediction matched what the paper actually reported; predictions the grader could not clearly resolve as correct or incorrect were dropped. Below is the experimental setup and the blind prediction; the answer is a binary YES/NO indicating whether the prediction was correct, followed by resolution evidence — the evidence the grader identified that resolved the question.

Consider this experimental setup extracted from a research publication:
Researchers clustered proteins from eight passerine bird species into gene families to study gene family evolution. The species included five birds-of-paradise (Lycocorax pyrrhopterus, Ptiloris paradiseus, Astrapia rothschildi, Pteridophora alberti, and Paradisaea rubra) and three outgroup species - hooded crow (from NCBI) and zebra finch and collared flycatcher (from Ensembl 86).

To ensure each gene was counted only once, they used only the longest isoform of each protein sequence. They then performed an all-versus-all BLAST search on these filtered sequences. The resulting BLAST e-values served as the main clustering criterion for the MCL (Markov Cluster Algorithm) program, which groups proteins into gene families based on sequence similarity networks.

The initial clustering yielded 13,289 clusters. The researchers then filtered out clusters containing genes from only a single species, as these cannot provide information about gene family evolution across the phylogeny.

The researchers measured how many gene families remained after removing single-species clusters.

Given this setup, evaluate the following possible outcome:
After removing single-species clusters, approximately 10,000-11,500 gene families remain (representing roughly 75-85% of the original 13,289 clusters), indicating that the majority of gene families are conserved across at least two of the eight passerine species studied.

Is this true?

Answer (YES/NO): NO